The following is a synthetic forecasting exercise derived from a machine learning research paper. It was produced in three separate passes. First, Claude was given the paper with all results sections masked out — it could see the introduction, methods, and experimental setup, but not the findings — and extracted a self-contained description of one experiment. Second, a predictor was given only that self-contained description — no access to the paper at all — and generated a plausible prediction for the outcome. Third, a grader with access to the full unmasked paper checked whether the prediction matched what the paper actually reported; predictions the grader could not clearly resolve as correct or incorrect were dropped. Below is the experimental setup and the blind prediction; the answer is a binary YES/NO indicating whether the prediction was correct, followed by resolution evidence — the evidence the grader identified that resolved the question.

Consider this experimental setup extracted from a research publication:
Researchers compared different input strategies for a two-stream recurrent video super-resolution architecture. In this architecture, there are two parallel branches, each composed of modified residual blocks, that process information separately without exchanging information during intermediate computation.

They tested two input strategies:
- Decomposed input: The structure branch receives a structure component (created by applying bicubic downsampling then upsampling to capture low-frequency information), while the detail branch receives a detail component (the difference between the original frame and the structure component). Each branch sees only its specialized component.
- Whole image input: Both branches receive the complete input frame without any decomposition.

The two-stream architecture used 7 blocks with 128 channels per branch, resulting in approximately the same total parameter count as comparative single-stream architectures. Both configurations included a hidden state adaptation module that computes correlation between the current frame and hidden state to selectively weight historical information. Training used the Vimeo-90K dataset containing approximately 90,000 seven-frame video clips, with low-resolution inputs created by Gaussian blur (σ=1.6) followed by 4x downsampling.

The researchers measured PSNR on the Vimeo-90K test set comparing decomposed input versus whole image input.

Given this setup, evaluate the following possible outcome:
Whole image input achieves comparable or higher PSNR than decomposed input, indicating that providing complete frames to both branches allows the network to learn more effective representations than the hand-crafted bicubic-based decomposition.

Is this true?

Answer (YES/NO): YES